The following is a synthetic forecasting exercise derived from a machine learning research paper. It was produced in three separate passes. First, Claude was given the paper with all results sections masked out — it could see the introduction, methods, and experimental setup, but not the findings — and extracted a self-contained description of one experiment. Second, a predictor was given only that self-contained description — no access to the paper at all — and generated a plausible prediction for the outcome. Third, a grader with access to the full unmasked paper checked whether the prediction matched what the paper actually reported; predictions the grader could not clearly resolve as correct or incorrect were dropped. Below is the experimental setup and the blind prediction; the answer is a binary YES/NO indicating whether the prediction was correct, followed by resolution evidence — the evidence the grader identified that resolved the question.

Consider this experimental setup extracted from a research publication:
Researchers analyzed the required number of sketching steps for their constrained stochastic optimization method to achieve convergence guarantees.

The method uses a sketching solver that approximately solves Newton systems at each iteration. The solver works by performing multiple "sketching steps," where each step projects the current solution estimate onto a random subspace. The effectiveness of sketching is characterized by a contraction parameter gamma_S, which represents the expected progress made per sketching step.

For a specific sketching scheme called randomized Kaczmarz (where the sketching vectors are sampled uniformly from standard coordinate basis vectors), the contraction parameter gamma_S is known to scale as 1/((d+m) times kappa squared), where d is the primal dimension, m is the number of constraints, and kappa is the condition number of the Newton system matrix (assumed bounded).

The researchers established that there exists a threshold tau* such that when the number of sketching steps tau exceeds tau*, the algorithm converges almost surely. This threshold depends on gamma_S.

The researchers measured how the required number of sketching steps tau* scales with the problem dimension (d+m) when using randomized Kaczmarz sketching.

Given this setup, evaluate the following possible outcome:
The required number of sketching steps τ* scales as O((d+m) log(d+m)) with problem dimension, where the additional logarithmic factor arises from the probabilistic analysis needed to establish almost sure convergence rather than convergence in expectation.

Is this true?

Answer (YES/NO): NO